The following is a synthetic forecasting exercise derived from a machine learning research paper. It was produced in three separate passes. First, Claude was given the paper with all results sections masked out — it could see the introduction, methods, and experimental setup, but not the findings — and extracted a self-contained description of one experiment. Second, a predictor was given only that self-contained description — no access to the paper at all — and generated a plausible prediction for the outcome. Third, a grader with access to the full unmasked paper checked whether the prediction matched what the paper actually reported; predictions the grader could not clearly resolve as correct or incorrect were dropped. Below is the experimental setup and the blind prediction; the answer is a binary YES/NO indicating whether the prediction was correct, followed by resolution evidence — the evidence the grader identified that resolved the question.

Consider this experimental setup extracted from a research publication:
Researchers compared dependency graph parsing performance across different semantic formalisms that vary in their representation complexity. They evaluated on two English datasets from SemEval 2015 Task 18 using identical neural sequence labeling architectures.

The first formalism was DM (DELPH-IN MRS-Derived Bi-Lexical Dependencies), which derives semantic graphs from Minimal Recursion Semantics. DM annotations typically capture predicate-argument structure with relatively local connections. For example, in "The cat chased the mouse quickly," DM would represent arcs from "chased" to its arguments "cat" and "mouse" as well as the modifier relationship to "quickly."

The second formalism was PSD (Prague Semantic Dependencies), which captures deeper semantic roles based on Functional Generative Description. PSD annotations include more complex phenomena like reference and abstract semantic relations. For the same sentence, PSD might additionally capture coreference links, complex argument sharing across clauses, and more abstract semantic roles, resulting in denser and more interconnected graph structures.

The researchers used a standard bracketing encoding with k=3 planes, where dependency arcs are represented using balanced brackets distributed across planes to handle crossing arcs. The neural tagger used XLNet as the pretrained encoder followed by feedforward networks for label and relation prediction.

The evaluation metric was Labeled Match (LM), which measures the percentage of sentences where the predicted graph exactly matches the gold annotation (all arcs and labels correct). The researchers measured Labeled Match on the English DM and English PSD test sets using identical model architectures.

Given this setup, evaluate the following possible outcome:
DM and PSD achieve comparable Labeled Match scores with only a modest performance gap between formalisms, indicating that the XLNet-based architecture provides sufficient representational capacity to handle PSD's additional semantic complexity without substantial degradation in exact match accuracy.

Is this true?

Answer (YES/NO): NO